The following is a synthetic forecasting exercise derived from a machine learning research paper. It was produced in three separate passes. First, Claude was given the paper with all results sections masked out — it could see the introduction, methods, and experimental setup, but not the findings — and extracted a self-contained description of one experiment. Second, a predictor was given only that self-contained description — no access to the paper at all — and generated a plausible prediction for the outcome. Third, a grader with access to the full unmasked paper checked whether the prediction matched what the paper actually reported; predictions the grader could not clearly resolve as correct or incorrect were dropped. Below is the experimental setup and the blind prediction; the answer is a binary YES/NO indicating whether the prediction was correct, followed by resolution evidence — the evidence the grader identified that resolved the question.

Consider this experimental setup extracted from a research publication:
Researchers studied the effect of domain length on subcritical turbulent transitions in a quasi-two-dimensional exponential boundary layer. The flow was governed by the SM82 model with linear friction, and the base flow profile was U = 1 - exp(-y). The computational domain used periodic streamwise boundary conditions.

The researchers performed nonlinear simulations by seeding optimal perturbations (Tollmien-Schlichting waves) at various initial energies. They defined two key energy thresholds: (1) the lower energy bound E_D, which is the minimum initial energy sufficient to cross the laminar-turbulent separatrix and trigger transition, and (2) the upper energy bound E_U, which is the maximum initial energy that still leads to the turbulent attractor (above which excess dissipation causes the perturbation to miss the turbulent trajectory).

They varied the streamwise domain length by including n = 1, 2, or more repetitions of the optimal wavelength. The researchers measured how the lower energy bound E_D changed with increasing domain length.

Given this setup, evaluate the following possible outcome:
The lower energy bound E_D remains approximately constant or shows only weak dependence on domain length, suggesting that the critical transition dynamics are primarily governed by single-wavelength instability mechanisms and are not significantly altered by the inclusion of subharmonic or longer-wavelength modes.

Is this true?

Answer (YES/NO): YES